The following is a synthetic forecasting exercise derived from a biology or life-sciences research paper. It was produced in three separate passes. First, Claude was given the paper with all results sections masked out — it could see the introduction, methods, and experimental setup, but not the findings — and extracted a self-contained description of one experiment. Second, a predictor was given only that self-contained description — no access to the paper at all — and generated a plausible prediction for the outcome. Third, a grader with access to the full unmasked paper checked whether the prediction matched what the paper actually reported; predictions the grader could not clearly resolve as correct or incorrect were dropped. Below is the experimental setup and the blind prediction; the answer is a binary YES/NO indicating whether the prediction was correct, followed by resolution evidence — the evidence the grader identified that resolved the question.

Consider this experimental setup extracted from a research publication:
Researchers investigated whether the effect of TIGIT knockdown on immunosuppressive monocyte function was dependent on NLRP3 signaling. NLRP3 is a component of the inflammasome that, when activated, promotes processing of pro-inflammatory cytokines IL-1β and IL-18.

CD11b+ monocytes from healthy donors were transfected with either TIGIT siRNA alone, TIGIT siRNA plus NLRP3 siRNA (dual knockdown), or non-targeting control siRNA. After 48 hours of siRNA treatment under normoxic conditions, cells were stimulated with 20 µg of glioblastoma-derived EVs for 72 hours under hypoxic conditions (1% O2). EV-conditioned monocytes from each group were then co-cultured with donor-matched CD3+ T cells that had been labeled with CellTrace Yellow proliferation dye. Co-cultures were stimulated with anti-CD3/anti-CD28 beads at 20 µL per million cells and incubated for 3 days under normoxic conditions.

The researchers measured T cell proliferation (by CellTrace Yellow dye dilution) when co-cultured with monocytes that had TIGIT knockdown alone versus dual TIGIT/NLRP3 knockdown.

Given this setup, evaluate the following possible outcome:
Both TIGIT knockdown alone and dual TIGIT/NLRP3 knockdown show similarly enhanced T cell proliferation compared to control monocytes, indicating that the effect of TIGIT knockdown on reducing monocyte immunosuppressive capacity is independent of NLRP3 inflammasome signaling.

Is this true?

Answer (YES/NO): NO